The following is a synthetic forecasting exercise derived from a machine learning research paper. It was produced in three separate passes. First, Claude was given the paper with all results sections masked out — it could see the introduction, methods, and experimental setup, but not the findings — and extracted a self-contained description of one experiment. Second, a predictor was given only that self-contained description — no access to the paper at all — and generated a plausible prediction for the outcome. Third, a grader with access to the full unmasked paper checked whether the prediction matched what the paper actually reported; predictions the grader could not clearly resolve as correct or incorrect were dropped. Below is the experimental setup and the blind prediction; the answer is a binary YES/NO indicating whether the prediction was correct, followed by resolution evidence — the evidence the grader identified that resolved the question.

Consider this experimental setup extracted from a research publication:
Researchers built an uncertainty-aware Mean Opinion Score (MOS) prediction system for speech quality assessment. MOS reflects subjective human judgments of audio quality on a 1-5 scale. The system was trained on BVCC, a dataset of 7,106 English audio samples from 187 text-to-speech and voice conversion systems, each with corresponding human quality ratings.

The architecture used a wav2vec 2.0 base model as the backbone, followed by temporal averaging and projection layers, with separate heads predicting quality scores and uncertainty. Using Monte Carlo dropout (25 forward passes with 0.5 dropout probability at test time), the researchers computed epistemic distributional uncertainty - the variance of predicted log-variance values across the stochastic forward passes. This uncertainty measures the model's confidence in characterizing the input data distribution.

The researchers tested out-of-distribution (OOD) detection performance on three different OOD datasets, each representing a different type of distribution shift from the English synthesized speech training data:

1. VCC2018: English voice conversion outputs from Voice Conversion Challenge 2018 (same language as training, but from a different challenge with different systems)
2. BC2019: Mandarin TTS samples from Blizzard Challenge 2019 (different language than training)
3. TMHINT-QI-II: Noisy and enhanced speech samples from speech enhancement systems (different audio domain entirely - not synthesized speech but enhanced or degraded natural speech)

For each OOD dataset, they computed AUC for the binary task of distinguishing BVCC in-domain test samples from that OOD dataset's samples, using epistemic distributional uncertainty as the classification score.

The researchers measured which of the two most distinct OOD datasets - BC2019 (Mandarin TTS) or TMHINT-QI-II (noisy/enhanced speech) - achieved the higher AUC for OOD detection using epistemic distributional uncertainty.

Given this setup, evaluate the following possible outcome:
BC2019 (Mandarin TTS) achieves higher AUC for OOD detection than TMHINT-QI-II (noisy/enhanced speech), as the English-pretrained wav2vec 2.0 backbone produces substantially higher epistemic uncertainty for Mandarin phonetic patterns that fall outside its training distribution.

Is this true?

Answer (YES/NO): NO